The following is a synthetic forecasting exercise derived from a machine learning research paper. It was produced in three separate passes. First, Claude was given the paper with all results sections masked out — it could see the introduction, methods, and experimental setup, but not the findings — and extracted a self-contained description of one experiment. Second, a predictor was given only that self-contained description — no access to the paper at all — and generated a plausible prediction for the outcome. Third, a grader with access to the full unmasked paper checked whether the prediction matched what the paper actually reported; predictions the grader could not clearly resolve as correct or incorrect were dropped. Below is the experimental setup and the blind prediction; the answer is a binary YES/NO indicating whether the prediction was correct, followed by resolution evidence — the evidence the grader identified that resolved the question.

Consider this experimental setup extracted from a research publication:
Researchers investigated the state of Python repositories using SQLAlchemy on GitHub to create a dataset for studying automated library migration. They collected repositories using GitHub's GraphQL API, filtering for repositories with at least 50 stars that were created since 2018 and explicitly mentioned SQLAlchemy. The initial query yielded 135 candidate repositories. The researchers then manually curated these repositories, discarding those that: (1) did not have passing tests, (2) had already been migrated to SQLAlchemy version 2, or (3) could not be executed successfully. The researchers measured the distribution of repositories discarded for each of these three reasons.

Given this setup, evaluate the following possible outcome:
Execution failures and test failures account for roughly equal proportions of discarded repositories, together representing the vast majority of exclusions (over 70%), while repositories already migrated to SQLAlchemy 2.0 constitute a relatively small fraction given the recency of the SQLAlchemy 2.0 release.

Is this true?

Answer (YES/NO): NO